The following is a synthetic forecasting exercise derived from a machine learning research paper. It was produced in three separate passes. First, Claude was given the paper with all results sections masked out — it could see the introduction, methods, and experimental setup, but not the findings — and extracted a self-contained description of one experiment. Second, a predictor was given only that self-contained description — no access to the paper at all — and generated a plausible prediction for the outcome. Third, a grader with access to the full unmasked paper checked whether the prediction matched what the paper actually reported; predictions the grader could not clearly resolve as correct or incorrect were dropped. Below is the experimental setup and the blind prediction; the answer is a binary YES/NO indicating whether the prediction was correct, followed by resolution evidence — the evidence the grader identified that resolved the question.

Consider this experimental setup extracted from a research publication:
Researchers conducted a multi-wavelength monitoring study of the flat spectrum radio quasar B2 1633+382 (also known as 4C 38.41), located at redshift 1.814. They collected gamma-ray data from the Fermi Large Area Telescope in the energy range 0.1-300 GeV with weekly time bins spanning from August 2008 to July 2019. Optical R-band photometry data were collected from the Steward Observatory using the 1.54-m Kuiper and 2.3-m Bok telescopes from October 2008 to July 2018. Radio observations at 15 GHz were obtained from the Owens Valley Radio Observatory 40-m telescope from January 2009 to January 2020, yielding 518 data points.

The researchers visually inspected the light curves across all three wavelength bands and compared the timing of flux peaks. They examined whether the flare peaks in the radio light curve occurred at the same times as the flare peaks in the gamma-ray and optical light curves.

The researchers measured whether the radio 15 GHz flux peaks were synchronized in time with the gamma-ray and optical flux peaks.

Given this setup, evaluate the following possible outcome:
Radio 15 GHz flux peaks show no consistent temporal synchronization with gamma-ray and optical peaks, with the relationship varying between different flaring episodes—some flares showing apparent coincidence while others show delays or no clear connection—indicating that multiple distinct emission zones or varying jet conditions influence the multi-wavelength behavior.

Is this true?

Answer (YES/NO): NO